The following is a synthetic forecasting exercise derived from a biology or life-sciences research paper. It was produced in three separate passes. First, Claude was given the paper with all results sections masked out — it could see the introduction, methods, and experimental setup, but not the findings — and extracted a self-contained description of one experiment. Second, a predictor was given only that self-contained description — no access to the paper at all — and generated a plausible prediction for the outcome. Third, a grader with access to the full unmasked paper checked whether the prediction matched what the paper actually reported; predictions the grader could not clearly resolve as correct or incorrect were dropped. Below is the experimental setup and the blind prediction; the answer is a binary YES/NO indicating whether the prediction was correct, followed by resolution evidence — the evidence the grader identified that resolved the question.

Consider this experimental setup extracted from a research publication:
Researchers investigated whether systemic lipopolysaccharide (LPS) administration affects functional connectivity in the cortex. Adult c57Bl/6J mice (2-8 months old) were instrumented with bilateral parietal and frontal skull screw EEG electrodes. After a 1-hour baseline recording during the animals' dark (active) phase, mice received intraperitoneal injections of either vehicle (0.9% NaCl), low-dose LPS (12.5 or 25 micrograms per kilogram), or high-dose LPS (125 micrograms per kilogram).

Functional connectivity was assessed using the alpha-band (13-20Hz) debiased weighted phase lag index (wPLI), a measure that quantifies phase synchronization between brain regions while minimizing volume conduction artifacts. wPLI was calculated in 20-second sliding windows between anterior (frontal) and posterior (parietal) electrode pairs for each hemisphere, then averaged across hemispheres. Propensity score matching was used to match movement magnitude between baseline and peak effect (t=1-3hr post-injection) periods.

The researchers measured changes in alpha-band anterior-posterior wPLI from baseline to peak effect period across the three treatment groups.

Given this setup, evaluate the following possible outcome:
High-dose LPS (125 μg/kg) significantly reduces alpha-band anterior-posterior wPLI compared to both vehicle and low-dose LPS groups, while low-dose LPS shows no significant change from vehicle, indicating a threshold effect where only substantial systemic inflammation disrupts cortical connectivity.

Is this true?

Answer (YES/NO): NO